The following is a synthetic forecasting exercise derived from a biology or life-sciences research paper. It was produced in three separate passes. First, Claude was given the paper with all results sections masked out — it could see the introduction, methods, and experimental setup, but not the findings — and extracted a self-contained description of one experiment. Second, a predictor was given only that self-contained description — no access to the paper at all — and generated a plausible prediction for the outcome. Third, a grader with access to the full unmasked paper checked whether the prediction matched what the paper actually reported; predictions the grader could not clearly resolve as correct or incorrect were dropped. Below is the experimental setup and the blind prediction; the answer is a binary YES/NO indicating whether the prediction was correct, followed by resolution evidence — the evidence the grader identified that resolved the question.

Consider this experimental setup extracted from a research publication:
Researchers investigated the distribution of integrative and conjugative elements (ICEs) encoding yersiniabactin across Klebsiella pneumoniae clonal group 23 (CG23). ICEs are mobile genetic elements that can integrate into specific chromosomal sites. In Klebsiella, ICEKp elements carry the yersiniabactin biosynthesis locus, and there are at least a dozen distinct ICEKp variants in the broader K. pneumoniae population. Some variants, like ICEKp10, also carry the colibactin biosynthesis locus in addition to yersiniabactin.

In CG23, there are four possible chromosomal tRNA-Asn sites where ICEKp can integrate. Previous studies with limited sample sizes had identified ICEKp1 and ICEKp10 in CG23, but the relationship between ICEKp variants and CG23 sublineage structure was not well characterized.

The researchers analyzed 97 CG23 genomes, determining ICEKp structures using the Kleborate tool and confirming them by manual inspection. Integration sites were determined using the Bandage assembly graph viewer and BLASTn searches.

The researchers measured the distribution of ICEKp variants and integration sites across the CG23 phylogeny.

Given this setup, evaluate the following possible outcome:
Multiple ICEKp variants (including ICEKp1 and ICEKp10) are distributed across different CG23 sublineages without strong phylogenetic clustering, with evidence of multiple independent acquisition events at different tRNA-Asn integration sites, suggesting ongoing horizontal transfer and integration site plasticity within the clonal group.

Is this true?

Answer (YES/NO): NO